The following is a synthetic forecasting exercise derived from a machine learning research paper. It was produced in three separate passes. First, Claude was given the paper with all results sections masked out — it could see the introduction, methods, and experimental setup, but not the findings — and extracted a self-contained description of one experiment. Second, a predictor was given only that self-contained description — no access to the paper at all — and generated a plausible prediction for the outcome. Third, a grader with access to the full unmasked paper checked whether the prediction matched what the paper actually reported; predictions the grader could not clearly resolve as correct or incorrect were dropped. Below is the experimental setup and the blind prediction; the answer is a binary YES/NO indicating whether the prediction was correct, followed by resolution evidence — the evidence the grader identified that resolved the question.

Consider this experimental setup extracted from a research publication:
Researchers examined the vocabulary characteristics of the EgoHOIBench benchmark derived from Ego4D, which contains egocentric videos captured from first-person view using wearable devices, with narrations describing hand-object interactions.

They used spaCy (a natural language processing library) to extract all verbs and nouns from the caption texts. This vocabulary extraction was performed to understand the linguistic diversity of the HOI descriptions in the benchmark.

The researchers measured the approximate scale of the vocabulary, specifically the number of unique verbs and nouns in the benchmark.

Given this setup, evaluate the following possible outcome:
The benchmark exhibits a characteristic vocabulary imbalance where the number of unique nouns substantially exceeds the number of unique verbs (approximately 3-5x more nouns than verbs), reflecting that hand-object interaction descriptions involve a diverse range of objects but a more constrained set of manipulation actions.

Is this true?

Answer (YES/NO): YES